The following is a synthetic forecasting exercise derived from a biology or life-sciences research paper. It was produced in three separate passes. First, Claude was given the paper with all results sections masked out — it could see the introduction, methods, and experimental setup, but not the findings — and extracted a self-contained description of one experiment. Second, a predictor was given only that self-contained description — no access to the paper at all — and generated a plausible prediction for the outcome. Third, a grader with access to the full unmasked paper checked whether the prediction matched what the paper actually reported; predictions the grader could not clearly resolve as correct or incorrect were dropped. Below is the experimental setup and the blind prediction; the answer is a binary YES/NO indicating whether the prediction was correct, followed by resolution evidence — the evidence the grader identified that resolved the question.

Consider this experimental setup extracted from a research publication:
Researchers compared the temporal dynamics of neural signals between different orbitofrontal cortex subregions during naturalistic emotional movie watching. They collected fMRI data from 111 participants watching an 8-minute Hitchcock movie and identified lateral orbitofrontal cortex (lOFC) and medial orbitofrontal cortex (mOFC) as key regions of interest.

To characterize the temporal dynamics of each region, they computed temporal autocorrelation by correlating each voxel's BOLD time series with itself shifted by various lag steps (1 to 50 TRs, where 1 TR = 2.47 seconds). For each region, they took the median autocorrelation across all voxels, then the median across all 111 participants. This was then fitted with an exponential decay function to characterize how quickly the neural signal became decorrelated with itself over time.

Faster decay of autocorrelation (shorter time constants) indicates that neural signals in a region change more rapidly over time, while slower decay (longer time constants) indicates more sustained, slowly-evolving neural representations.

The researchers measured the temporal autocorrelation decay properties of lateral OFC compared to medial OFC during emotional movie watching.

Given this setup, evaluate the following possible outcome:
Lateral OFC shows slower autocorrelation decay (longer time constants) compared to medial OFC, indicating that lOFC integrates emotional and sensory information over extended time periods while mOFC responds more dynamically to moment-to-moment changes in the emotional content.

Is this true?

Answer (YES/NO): NO